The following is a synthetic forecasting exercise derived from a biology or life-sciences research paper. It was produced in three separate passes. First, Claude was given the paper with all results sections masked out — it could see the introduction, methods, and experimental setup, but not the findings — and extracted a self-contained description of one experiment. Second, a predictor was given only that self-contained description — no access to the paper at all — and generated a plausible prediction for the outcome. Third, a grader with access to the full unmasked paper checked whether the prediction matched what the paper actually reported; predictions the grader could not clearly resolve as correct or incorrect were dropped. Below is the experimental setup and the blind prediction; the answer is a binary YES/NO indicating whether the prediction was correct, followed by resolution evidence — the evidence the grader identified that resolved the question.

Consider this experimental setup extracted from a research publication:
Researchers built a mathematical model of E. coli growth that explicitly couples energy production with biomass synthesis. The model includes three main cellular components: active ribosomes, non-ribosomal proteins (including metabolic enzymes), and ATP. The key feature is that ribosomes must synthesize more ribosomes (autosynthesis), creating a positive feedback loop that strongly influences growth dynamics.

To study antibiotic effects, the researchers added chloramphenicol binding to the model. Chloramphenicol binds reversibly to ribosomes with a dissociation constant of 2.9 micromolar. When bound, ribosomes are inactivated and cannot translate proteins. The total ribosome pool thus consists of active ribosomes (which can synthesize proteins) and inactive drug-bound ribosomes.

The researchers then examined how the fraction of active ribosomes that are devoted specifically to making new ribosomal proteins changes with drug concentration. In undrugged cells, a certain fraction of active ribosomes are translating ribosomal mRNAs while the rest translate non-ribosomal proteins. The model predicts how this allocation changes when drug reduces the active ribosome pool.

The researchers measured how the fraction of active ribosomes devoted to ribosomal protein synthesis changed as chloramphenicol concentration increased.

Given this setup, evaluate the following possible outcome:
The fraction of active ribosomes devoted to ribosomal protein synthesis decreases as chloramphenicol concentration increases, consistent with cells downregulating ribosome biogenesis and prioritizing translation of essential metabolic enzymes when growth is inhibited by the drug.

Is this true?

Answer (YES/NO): NO